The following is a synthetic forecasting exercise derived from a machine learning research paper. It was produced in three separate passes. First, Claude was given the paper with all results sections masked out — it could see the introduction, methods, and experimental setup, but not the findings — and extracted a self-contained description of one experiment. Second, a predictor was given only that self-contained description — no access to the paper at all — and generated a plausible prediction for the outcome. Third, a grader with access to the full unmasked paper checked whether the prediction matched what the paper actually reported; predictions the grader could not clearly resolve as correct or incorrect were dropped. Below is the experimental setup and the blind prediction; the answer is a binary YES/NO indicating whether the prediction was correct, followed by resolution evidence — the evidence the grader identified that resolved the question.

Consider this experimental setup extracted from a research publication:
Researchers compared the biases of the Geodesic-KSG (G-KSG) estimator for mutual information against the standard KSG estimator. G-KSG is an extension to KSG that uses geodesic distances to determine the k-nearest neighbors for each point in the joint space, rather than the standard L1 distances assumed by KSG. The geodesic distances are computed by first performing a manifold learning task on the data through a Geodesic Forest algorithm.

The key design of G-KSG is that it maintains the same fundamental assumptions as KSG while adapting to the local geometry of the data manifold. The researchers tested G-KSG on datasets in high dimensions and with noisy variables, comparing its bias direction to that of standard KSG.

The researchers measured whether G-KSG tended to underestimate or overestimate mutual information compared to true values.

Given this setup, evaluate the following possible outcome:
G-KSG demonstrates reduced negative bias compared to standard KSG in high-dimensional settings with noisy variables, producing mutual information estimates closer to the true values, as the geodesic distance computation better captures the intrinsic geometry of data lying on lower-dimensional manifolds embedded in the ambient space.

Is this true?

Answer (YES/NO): YES